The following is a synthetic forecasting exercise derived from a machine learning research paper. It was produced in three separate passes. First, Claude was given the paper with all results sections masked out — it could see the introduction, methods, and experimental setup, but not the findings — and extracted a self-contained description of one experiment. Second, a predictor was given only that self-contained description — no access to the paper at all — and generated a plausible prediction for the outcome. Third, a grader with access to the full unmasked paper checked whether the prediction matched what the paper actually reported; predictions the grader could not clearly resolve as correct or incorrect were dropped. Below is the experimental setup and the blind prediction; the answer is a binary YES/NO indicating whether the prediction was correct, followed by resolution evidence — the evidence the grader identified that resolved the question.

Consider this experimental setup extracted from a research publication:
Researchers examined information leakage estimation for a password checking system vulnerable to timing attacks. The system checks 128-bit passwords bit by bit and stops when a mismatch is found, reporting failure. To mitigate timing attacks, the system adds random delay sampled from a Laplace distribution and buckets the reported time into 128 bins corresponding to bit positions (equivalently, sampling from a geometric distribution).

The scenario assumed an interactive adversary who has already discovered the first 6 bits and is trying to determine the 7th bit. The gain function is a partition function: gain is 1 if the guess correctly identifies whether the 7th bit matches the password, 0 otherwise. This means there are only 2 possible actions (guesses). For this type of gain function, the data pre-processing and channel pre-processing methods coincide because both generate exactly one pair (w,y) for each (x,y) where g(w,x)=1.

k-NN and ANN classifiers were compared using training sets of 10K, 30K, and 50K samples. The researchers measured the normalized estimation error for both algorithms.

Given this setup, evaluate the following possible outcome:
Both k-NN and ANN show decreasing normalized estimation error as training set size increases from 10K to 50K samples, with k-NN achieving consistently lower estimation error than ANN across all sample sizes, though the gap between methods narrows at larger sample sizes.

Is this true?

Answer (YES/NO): NO